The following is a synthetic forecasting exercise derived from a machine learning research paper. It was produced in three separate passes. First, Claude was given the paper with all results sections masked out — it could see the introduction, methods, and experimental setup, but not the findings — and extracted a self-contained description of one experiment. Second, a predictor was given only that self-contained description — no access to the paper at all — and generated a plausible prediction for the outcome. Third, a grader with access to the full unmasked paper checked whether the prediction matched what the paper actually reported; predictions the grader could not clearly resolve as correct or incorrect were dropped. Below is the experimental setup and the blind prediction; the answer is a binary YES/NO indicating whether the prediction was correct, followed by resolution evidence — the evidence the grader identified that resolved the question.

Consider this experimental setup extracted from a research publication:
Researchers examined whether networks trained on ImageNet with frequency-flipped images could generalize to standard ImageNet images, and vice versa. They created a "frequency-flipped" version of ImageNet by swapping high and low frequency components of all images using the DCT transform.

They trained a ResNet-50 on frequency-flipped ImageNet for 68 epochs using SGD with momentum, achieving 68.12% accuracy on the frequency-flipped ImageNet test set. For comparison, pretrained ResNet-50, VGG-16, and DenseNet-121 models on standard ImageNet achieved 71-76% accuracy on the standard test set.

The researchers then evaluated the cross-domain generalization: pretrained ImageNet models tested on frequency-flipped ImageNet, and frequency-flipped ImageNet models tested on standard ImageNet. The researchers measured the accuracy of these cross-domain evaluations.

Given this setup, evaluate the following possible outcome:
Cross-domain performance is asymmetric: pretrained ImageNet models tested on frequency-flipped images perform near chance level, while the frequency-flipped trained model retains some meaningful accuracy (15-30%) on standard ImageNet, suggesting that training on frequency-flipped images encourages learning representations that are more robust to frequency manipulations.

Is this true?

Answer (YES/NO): NO